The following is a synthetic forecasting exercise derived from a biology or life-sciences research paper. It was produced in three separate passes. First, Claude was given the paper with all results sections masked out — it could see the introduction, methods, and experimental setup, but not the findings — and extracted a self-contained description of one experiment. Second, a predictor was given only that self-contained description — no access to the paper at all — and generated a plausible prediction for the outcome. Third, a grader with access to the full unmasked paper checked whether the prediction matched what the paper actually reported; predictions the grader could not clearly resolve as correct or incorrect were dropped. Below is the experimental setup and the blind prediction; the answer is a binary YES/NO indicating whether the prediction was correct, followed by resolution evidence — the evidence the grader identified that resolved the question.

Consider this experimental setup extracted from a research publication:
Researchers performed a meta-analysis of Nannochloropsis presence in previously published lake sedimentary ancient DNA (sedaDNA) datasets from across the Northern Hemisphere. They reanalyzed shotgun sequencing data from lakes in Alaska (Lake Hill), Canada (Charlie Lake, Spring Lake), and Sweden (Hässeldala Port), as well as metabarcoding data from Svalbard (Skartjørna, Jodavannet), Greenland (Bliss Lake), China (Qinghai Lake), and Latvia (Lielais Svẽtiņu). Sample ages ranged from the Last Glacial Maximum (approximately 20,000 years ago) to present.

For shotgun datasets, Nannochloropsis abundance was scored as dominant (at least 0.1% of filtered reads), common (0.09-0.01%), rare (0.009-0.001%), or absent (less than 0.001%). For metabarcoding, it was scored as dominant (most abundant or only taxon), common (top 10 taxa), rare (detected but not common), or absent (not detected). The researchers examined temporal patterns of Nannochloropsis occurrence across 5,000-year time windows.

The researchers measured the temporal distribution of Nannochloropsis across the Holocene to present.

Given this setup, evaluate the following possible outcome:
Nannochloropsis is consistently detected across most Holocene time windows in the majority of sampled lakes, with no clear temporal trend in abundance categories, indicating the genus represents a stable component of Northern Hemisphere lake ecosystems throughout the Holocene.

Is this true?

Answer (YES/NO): NO